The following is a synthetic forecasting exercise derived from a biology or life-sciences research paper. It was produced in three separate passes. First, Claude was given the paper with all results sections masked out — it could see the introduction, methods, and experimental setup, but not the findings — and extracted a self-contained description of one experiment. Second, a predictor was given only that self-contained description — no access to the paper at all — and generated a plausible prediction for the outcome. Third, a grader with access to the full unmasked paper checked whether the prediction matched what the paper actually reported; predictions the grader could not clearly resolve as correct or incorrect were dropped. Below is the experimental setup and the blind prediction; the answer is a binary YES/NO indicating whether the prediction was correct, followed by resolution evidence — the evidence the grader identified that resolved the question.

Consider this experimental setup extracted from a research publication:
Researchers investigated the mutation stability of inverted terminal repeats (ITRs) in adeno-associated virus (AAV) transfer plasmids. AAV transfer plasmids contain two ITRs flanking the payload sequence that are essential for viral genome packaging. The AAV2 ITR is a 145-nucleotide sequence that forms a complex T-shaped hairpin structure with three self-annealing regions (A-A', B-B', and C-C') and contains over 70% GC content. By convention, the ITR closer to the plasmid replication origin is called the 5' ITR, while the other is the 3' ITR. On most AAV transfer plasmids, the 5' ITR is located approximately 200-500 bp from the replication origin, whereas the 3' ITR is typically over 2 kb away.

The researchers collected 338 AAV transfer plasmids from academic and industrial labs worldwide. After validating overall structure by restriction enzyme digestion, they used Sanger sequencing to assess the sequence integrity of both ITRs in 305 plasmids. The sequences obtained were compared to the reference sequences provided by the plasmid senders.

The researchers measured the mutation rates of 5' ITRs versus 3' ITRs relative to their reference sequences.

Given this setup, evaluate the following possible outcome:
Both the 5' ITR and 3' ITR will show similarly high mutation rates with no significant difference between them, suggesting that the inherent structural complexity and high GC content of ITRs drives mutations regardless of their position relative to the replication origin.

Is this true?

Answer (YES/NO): NO